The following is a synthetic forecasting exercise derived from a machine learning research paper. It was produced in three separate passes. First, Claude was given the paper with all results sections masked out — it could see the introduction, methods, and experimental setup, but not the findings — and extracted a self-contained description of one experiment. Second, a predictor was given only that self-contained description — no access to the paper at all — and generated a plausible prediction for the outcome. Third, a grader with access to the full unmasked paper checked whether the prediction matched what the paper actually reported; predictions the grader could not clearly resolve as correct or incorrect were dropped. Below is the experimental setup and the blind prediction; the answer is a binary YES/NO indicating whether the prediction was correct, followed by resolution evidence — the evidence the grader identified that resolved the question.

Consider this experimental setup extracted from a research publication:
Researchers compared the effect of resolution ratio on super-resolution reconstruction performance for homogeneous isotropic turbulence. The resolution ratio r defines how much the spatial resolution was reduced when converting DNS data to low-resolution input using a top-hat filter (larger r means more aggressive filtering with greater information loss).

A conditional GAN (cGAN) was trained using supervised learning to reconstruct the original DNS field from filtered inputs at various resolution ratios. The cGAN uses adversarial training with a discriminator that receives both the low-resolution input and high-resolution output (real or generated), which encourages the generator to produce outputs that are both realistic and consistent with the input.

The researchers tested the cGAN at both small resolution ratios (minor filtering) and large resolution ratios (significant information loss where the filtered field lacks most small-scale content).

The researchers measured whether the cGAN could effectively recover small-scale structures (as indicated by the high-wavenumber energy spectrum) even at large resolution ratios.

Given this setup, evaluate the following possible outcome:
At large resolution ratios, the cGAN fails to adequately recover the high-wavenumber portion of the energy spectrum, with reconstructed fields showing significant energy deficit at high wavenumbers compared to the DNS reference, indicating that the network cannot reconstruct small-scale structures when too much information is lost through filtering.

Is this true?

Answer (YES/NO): NO